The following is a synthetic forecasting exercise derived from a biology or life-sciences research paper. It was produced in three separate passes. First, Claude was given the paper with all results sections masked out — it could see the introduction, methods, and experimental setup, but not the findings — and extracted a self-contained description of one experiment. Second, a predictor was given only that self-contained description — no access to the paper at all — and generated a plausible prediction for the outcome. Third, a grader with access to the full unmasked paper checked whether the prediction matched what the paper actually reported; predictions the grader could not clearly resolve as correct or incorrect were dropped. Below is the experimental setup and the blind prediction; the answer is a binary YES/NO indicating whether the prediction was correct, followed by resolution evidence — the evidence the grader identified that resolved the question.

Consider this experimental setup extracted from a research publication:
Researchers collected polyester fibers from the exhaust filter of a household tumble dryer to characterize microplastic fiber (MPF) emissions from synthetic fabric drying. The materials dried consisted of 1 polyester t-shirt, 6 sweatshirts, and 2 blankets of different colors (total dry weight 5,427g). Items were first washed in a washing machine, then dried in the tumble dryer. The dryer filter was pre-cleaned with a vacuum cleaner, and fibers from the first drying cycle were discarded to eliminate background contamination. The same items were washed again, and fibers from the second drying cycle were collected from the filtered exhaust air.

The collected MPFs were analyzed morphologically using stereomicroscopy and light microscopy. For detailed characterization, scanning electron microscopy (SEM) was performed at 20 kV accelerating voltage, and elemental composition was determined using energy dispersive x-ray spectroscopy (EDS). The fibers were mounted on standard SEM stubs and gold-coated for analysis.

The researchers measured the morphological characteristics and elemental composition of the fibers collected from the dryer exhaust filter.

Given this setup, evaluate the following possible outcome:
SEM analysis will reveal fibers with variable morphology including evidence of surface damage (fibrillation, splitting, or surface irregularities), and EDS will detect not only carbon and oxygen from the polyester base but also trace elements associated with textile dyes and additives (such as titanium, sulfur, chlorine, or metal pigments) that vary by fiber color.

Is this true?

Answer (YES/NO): NO